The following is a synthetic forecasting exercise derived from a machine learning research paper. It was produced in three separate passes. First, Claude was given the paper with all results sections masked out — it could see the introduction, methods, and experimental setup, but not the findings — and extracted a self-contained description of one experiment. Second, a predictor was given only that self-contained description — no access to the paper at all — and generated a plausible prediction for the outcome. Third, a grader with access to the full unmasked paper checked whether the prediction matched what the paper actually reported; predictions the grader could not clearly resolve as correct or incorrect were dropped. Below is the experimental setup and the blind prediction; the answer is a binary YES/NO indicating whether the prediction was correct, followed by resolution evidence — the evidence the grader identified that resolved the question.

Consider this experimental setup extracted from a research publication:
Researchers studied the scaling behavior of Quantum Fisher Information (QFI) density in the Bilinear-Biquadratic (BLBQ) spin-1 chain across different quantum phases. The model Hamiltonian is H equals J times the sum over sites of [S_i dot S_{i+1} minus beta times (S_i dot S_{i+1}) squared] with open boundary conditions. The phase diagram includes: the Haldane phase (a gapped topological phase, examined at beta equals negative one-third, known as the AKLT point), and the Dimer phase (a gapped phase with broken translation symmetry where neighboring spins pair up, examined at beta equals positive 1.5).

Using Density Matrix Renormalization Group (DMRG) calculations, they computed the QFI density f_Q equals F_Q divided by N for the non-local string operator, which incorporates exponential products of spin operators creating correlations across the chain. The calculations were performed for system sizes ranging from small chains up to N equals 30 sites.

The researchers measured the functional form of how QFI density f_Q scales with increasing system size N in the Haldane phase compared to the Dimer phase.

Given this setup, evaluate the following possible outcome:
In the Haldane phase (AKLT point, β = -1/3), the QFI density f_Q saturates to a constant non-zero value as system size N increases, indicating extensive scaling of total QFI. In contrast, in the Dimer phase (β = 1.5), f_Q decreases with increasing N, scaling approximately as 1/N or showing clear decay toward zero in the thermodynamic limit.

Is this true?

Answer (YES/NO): NO